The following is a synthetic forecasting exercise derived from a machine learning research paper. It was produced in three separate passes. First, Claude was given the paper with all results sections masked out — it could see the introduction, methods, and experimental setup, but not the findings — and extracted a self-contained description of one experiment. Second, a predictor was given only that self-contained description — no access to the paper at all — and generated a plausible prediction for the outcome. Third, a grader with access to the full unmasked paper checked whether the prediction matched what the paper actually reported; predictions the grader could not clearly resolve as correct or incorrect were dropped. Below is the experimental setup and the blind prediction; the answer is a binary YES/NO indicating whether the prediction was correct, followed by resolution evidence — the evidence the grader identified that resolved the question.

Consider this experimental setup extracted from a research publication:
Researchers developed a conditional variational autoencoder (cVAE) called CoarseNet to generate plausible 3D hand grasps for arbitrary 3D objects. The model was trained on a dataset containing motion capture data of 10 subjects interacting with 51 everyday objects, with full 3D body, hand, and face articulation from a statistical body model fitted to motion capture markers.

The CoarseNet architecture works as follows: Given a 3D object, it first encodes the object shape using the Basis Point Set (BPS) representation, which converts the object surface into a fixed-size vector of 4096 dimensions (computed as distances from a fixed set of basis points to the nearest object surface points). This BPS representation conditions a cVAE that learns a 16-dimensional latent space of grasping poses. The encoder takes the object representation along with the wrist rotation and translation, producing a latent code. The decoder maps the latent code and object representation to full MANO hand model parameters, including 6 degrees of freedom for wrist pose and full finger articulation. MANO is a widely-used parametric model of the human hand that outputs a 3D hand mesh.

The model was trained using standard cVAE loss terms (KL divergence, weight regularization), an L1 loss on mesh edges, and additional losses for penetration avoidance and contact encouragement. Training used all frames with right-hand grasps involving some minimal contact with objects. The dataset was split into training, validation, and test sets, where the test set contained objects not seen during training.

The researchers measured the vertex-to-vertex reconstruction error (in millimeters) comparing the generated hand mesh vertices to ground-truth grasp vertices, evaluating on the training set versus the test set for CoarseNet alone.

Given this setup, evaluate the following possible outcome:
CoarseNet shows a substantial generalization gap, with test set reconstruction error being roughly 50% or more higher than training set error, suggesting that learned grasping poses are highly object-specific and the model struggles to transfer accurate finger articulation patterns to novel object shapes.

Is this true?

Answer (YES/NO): YES